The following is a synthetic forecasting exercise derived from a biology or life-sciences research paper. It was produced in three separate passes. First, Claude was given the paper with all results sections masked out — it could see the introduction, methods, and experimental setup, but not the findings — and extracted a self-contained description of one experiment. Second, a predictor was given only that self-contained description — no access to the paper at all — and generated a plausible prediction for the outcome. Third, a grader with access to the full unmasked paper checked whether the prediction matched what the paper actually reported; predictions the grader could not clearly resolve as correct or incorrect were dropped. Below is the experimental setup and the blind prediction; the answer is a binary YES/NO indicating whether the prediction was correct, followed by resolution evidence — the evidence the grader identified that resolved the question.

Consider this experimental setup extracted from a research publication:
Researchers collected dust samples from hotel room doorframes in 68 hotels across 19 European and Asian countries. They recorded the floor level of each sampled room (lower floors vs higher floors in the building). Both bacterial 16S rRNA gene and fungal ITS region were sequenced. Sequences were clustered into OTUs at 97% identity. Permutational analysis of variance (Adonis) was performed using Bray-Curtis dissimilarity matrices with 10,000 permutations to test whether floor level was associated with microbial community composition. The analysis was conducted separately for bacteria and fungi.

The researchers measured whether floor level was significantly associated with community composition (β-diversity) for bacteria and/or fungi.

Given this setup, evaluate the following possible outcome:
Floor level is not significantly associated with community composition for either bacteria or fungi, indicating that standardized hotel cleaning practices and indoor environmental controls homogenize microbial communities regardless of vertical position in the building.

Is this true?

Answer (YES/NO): NO